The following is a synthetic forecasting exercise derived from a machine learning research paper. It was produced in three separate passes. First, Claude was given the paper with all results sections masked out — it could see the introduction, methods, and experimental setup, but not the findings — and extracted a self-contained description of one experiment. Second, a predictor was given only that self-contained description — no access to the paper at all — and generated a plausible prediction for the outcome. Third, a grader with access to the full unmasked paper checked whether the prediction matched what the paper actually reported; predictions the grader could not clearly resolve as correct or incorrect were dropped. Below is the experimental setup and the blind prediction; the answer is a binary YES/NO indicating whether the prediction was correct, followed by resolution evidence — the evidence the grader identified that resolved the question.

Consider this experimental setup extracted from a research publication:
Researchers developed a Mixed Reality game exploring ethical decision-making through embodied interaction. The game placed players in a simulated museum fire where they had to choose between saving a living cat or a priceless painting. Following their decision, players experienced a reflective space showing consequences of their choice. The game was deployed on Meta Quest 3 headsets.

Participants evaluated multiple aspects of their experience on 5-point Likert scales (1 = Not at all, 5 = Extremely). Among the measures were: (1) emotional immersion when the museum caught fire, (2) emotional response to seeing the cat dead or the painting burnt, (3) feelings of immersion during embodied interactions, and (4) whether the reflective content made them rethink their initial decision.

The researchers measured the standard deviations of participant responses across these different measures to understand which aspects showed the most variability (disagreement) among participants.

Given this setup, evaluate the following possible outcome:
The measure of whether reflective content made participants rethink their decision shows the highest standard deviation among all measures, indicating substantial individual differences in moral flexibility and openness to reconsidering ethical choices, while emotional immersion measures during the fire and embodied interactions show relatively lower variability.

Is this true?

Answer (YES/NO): YES